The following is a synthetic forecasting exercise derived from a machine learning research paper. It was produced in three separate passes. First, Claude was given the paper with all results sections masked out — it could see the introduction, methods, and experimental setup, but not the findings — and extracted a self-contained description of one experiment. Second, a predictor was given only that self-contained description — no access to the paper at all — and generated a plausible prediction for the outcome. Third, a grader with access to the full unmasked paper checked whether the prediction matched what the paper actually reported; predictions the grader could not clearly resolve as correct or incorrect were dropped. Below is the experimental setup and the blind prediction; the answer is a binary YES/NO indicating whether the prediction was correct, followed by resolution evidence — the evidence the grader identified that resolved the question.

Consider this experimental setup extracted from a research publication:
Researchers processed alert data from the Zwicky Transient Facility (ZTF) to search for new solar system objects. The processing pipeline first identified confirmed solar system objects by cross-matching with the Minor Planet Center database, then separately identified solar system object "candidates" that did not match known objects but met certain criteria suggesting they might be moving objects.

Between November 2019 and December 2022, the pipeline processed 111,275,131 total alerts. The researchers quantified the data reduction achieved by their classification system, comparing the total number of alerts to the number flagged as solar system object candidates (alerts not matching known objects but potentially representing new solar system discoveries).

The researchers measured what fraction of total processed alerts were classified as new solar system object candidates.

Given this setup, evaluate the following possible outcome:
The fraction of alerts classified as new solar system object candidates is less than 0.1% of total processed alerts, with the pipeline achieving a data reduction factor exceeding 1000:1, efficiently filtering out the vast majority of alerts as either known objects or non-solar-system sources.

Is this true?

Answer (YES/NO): NO